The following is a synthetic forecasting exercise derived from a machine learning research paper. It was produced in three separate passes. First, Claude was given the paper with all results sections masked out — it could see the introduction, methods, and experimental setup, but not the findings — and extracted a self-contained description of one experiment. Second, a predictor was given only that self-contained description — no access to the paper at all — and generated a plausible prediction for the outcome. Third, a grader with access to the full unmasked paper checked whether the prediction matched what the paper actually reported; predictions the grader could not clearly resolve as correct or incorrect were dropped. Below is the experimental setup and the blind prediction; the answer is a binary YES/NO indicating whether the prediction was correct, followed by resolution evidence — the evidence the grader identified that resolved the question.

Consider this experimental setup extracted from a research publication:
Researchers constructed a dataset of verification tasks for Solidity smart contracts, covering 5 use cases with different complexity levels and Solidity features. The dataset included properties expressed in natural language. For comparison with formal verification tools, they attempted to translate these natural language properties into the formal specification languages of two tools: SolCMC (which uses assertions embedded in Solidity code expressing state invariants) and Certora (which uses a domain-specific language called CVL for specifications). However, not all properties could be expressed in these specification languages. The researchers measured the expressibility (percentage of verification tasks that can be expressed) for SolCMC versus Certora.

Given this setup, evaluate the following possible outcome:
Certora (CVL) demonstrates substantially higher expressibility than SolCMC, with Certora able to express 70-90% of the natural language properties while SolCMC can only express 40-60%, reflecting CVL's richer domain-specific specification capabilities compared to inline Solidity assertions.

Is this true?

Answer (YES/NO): NO